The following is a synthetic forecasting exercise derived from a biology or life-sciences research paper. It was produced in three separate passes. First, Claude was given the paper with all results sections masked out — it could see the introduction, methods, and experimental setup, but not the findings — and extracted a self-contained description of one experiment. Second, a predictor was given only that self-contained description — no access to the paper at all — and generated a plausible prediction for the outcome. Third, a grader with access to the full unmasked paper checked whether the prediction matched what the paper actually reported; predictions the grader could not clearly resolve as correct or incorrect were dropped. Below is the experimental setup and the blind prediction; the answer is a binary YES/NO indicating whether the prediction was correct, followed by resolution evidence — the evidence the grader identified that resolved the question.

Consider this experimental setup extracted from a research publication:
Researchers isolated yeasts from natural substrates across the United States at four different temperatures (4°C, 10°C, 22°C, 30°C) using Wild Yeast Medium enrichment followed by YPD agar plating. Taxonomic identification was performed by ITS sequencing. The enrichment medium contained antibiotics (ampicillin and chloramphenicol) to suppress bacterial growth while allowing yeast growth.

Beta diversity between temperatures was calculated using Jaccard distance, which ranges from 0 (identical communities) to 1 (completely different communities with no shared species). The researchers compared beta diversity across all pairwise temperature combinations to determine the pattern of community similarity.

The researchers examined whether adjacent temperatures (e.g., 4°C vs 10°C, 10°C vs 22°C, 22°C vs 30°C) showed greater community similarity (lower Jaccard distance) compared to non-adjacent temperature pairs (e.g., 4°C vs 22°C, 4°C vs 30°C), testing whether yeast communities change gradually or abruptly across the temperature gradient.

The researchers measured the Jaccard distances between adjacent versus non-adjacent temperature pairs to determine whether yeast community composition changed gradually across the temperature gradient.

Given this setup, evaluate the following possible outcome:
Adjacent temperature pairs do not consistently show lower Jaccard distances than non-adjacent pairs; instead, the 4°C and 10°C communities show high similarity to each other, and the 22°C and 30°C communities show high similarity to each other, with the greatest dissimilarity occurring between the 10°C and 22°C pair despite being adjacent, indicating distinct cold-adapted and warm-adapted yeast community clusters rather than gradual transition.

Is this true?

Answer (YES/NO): NO